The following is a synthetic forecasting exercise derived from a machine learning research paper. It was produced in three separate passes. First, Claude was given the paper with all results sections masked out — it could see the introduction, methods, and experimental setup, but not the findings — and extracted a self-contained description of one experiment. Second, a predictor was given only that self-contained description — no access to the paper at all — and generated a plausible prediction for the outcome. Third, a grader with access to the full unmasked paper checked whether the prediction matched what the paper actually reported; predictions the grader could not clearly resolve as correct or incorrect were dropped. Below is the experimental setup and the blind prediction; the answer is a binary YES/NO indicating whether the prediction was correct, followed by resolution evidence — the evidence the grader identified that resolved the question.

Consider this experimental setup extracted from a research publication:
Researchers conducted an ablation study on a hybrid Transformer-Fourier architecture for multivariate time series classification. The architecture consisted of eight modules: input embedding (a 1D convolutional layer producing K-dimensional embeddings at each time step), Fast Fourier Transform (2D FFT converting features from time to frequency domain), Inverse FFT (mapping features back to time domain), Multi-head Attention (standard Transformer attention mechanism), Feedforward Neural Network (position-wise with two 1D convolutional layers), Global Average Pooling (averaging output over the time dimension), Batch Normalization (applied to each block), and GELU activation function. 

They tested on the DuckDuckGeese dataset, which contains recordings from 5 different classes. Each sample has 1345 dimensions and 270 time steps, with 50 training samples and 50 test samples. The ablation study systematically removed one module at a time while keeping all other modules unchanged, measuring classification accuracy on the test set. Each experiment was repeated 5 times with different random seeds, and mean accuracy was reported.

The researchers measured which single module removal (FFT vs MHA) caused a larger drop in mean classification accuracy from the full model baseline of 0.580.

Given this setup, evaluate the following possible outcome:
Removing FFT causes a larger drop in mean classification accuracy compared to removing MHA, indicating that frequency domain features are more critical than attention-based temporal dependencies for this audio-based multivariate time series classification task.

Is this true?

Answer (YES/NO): NO